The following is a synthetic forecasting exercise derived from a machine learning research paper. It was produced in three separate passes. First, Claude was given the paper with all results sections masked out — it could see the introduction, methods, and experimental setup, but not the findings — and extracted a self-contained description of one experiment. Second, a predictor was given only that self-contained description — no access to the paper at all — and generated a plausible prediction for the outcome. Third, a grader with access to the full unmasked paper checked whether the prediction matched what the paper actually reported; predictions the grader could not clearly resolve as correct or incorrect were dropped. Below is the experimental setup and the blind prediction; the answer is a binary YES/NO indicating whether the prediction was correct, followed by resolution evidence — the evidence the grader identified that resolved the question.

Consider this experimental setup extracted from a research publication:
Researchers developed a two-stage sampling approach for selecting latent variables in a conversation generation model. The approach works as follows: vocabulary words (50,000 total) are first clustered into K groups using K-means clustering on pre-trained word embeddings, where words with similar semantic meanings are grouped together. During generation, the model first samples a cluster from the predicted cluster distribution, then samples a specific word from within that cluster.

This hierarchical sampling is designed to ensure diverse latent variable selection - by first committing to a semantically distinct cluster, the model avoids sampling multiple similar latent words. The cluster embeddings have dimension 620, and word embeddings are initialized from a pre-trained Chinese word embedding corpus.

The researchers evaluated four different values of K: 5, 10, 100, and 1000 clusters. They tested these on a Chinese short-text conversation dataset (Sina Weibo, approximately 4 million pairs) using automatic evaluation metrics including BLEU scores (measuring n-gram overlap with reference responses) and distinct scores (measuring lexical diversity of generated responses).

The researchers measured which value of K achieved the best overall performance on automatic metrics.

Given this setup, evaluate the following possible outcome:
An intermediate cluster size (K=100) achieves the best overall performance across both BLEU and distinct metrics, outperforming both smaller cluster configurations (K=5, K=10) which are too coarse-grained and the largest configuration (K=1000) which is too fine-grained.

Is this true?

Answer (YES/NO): NO